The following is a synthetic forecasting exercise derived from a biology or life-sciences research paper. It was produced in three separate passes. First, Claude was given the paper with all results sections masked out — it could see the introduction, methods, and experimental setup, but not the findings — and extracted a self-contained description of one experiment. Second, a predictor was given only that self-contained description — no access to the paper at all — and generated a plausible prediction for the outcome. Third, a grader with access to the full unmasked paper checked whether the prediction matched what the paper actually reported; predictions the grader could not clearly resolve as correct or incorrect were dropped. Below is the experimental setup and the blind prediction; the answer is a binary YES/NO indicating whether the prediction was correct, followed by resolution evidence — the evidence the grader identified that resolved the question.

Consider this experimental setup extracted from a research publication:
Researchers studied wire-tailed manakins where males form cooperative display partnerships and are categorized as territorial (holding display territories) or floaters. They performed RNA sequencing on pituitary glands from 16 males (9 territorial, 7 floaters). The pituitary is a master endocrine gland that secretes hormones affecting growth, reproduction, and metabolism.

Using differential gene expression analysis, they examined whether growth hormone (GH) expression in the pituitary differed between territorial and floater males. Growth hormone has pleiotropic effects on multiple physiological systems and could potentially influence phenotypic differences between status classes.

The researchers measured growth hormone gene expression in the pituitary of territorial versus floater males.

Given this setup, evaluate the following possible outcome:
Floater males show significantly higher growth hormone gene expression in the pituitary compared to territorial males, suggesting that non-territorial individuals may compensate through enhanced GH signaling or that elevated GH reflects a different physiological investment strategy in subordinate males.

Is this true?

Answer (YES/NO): NO